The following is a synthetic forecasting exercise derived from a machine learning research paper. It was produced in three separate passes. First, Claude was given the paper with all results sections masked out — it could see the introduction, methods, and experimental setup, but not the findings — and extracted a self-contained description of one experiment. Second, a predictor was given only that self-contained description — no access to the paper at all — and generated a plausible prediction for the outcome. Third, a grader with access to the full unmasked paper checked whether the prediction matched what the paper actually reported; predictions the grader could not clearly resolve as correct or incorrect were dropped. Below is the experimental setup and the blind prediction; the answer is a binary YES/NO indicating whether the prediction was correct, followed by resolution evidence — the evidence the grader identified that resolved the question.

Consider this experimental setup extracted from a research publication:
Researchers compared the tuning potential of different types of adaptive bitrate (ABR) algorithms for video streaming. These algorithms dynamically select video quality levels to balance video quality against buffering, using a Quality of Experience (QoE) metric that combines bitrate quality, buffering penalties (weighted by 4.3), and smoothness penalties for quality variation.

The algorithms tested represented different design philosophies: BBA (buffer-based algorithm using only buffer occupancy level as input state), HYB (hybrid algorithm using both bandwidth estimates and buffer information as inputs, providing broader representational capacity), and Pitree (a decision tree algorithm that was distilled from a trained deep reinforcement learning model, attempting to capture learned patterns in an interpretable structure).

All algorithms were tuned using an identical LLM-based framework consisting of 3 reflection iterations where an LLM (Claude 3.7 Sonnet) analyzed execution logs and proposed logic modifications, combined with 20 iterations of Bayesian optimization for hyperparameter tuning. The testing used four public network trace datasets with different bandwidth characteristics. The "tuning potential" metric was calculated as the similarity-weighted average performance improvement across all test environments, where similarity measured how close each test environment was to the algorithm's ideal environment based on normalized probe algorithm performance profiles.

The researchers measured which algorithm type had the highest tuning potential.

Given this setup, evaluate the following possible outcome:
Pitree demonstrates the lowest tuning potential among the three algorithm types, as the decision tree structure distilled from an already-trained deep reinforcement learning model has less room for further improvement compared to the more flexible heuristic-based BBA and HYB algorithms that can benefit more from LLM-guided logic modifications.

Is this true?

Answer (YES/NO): NO